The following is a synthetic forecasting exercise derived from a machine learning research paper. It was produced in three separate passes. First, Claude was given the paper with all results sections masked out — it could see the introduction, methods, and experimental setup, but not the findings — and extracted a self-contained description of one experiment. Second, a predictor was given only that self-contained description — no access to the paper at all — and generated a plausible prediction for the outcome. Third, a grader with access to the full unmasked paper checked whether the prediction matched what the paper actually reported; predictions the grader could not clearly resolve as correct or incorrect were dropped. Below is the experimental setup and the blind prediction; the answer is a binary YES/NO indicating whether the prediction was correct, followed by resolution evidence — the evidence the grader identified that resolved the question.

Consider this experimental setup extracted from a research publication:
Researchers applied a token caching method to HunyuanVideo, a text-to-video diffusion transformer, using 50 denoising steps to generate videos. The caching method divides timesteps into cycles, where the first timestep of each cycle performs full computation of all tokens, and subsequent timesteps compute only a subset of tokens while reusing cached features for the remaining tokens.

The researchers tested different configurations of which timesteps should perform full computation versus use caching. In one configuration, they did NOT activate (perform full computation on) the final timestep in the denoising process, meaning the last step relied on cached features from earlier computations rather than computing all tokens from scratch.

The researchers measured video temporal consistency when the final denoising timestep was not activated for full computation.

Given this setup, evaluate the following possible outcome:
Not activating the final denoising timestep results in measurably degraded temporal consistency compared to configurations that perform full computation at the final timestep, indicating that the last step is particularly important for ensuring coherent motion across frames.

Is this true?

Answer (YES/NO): YES